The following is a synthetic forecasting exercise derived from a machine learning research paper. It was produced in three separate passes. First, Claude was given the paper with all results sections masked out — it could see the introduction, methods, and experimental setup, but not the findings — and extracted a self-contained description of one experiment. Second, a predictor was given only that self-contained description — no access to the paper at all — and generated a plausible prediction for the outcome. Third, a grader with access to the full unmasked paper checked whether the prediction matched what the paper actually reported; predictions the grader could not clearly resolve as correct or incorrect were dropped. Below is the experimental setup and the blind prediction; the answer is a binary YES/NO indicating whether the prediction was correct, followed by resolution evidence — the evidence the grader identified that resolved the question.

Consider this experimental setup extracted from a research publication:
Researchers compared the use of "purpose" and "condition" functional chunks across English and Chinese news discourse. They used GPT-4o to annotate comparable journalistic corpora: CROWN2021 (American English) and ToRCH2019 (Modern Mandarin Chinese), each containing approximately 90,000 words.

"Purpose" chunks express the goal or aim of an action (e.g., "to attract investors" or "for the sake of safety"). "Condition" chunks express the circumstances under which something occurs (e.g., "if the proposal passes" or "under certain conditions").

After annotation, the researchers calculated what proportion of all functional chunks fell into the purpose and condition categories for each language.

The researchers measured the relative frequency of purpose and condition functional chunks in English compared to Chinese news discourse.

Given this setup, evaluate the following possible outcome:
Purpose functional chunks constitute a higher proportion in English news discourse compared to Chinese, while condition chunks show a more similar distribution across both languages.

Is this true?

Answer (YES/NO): YES